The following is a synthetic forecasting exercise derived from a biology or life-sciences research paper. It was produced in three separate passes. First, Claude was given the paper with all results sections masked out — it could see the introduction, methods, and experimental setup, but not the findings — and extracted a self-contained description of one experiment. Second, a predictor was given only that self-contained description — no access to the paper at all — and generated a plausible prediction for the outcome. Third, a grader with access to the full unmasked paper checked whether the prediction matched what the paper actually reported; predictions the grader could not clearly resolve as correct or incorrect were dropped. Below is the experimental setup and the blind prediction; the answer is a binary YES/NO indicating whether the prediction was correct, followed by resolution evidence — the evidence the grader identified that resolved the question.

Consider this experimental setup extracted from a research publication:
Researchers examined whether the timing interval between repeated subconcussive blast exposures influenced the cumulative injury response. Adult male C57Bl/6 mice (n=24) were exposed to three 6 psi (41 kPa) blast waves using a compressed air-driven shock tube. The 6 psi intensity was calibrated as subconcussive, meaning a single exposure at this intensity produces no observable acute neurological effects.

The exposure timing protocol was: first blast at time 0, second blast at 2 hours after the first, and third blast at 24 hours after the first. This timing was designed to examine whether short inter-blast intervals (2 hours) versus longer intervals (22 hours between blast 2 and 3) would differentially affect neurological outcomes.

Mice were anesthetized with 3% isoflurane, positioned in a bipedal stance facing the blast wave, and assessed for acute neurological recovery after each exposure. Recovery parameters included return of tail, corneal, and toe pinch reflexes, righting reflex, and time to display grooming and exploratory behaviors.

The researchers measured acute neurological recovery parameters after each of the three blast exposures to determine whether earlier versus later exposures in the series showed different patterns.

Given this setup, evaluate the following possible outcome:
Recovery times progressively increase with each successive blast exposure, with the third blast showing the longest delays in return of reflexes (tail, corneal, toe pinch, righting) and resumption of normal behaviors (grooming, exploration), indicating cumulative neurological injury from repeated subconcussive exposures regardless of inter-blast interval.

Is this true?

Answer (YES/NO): NO